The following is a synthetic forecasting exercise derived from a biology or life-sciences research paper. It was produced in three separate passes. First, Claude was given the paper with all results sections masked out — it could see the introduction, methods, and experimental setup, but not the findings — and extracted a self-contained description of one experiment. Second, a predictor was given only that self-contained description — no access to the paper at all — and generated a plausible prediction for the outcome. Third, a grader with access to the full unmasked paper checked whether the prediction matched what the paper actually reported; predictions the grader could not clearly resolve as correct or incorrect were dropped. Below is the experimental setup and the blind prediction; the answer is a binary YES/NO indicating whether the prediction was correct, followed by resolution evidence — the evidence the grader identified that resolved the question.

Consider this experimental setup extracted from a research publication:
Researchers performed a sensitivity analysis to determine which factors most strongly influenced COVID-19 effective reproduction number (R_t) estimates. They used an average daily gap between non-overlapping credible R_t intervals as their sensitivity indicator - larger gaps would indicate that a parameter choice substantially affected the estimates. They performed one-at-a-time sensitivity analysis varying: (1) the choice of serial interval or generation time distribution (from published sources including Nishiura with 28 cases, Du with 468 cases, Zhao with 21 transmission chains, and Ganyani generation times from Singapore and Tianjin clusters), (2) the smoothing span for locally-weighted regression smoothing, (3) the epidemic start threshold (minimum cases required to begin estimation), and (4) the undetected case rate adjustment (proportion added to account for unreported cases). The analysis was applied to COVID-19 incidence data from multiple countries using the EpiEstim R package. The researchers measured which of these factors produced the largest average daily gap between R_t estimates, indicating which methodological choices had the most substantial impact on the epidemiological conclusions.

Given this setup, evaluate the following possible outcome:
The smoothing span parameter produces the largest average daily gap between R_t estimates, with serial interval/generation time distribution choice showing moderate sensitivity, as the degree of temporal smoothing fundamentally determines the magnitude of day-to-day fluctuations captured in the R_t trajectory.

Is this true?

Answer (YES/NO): NO